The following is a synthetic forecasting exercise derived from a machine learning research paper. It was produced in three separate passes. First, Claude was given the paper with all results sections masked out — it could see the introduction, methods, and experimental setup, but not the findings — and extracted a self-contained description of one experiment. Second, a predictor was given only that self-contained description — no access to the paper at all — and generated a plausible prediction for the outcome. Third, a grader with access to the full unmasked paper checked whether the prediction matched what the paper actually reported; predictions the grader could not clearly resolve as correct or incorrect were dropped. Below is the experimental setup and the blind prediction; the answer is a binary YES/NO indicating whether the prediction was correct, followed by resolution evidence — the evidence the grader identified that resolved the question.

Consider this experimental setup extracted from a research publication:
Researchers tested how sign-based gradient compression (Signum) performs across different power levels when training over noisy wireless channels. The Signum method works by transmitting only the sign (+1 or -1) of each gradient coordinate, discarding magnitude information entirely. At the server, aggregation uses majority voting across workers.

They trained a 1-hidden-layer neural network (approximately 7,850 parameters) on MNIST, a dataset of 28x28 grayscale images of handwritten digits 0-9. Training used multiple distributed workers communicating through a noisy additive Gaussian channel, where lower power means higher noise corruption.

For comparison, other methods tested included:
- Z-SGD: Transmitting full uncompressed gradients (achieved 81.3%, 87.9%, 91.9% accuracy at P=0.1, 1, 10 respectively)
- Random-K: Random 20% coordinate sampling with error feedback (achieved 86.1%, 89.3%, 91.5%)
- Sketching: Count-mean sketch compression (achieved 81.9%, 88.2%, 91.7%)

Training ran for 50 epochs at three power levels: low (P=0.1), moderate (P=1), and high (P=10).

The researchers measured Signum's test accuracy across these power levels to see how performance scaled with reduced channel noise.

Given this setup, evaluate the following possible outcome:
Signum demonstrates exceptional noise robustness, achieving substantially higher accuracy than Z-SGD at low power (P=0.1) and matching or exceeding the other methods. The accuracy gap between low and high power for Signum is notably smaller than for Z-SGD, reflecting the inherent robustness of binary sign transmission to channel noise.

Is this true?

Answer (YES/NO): NO